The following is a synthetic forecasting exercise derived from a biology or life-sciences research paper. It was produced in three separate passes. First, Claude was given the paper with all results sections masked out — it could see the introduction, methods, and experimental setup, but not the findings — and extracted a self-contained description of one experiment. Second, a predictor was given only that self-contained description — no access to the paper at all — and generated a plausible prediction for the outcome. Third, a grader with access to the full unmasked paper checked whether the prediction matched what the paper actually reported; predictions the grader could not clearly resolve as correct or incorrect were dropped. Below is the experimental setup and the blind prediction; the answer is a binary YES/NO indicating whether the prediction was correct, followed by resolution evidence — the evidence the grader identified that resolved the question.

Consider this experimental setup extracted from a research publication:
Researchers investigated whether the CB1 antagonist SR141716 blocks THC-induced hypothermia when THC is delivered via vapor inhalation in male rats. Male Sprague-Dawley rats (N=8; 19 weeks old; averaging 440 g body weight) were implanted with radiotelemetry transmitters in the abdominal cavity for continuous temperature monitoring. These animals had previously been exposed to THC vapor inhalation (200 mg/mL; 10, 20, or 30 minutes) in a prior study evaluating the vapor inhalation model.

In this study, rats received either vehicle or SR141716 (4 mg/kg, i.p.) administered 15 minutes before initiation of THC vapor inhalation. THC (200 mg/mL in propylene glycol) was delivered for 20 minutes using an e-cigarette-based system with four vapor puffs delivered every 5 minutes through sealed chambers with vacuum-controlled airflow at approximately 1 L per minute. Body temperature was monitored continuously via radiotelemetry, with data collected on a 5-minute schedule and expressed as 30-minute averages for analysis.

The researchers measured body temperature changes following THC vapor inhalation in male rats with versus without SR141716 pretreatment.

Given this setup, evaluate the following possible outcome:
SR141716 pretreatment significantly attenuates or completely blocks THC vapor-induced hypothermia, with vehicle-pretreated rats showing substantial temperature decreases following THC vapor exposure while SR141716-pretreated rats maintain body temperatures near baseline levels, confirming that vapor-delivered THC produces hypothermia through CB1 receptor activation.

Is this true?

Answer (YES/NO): NO